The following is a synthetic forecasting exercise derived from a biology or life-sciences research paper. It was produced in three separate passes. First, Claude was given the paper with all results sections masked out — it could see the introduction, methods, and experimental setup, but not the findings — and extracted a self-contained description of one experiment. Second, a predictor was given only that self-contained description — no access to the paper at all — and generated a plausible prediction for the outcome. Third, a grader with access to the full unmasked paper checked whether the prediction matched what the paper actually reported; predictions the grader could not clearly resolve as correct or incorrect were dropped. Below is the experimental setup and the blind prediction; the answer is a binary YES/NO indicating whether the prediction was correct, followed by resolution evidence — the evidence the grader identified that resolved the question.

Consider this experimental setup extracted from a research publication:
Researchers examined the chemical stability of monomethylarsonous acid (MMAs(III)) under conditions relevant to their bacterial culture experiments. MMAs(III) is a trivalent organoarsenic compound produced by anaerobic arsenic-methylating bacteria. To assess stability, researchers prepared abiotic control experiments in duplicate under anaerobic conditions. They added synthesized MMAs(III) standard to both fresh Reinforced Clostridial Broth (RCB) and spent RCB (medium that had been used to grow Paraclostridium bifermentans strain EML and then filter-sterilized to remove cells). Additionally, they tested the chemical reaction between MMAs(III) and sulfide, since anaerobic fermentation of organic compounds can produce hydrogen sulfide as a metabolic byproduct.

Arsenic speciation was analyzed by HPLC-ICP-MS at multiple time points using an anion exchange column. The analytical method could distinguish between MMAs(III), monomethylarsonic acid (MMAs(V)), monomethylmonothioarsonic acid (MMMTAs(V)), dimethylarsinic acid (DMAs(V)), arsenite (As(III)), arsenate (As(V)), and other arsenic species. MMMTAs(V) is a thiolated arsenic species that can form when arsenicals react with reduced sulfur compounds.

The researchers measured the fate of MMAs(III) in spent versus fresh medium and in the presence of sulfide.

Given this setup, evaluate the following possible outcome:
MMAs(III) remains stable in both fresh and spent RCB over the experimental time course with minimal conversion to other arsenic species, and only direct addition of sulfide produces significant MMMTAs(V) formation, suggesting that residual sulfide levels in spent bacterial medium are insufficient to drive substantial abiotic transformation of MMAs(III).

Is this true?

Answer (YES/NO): NO